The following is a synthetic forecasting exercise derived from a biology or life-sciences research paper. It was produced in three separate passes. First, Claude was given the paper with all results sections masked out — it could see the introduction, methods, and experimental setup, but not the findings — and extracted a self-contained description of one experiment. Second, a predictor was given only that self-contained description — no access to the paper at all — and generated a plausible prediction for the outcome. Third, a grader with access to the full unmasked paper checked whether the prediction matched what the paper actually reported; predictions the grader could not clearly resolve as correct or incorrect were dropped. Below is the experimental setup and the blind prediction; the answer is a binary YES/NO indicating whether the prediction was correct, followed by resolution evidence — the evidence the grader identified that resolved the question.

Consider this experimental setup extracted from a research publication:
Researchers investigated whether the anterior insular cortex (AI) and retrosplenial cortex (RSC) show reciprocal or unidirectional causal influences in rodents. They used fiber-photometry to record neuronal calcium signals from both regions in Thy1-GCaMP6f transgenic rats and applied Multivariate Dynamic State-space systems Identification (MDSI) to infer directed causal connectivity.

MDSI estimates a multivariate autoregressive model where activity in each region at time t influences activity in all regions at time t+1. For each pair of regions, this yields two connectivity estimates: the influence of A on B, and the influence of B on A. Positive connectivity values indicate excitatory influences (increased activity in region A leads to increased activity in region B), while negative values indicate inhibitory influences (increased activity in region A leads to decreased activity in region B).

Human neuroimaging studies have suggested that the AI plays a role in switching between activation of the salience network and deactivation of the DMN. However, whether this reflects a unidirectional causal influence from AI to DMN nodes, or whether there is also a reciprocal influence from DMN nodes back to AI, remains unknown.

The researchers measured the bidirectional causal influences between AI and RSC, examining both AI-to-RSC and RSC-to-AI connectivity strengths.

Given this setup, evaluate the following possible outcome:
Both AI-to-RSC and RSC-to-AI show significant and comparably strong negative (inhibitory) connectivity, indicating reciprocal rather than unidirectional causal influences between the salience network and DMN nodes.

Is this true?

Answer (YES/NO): NO